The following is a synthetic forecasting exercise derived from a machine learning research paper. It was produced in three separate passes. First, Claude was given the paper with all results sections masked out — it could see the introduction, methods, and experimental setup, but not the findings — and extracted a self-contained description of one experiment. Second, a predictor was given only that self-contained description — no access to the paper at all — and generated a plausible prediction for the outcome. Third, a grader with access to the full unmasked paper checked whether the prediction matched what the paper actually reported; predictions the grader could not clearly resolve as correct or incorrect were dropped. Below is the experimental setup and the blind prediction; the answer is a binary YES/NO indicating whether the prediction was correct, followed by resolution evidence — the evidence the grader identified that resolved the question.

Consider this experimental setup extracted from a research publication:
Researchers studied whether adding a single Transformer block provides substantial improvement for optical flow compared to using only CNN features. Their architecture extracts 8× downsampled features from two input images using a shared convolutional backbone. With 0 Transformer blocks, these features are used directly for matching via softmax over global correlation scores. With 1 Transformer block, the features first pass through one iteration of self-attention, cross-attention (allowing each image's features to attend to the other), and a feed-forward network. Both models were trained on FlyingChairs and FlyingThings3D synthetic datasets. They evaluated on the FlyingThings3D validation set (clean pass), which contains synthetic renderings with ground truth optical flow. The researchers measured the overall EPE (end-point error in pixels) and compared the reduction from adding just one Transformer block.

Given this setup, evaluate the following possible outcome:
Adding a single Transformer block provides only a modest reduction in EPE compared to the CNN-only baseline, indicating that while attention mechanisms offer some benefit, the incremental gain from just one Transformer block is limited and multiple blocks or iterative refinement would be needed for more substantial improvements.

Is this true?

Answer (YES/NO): NO